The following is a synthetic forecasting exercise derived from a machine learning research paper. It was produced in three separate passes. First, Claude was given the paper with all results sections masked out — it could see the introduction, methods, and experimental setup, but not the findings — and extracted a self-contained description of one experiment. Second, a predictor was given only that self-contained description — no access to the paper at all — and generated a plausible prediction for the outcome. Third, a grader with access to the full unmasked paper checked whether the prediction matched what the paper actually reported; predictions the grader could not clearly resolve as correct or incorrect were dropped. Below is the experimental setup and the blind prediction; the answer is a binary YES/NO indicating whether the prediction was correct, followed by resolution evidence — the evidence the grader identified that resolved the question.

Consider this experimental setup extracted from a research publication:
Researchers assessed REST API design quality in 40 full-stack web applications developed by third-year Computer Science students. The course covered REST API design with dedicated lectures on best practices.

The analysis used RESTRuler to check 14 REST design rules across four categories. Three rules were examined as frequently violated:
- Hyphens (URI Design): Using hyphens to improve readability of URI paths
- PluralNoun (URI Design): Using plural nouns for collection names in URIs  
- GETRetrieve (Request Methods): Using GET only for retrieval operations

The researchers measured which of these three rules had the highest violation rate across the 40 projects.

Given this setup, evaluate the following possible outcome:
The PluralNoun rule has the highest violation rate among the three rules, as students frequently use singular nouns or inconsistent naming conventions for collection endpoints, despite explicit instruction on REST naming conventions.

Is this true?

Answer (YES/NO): NO